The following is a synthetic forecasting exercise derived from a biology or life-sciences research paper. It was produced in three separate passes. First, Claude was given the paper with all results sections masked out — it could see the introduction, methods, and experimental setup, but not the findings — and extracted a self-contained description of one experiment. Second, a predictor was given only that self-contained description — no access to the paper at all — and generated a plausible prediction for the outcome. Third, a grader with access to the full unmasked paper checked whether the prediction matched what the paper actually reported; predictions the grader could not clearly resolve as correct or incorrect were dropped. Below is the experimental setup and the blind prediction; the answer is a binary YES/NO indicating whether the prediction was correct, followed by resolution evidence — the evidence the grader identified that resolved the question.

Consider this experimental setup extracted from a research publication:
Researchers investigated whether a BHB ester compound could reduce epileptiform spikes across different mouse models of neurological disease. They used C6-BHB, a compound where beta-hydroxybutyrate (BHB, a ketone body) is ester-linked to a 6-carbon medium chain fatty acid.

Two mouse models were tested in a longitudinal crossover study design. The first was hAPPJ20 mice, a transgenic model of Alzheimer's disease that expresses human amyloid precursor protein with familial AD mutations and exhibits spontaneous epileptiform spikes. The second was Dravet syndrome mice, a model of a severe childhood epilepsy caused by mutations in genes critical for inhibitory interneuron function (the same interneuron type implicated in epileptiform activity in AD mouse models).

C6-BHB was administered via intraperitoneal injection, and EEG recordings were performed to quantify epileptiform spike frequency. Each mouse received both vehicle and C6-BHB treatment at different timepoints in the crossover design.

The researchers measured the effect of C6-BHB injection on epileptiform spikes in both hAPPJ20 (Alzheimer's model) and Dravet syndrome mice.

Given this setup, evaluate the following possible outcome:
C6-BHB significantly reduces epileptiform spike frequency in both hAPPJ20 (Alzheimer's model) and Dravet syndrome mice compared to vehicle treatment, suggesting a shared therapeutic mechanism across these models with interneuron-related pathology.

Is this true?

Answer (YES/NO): YES